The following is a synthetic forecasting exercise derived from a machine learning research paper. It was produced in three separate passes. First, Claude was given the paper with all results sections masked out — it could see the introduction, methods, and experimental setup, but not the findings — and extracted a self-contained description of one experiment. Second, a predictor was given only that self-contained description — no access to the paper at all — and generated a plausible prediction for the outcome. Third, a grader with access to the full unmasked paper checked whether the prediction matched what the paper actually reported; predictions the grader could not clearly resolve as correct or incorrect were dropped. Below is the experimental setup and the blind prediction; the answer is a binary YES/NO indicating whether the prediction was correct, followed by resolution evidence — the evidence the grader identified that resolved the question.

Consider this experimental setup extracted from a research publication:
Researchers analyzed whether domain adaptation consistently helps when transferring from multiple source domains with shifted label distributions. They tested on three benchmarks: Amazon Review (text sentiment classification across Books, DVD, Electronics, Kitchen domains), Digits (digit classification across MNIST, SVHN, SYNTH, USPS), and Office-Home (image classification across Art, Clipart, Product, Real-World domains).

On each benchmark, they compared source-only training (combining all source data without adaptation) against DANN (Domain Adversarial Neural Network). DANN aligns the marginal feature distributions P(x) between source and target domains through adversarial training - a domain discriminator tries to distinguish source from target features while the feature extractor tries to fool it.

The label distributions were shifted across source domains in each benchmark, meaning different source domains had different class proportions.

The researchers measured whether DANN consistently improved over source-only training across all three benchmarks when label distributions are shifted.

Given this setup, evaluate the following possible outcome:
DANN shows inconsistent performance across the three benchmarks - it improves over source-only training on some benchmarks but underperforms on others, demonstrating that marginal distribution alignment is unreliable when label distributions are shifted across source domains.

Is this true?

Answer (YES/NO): YES